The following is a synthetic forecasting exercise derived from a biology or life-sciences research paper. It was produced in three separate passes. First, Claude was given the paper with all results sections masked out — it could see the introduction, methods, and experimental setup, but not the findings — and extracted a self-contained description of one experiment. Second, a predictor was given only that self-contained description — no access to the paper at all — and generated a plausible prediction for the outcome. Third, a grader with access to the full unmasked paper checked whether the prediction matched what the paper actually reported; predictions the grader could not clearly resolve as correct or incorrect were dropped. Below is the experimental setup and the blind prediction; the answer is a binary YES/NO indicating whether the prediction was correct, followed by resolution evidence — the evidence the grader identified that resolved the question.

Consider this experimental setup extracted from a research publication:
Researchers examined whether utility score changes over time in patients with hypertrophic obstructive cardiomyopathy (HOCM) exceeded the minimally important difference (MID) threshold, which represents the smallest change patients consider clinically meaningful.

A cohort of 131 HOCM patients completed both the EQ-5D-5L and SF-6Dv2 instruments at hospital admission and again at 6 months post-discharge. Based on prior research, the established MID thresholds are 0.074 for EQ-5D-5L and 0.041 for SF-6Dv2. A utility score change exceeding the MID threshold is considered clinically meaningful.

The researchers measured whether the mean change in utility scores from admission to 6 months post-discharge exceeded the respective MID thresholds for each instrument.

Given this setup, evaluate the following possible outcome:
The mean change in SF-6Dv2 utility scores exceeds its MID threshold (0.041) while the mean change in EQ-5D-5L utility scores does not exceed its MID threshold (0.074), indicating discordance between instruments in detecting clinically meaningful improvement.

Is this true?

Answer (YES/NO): NO